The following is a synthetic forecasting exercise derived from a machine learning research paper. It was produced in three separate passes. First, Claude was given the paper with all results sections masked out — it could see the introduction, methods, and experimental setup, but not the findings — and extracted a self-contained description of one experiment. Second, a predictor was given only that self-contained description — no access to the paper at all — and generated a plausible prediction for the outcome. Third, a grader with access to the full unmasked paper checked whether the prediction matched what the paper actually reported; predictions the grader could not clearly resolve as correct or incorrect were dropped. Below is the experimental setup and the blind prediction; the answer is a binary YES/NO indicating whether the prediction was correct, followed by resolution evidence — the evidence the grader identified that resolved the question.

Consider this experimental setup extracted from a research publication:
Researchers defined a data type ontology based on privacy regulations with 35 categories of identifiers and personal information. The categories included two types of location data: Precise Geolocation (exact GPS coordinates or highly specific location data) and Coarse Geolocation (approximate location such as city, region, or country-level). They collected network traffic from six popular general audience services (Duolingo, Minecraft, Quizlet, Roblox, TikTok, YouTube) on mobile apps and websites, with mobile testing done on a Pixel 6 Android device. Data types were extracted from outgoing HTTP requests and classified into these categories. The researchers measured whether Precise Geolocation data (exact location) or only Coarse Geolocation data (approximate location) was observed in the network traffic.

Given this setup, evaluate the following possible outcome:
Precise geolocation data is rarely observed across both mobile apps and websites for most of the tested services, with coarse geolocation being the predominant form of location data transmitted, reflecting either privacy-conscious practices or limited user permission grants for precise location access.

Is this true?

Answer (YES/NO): NO